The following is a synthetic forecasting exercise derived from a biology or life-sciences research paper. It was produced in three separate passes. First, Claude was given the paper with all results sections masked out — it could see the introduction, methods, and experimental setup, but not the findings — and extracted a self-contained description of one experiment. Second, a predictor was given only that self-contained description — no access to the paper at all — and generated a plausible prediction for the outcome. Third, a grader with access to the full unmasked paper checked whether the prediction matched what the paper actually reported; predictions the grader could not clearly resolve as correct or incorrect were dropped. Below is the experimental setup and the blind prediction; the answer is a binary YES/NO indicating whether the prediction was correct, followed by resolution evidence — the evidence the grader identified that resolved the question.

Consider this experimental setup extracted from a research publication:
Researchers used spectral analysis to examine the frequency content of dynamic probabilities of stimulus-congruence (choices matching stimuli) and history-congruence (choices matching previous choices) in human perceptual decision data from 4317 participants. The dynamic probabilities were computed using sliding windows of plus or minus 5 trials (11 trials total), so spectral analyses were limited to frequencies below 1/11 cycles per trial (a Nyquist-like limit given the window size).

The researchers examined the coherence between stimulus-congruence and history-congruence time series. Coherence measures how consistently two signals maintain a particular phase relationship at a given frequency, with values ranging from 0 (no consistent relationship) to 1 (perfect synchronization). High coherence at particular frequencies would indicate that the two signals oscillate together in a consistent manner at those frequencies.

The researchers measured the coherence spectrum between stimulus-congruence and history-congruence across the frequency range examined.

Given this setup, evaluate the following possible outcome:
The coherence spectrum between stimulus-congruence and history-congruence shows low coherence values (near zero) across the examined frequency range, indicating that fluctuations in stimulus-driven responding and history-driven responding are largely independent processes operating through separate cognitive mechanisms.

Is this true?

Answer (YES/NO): NO